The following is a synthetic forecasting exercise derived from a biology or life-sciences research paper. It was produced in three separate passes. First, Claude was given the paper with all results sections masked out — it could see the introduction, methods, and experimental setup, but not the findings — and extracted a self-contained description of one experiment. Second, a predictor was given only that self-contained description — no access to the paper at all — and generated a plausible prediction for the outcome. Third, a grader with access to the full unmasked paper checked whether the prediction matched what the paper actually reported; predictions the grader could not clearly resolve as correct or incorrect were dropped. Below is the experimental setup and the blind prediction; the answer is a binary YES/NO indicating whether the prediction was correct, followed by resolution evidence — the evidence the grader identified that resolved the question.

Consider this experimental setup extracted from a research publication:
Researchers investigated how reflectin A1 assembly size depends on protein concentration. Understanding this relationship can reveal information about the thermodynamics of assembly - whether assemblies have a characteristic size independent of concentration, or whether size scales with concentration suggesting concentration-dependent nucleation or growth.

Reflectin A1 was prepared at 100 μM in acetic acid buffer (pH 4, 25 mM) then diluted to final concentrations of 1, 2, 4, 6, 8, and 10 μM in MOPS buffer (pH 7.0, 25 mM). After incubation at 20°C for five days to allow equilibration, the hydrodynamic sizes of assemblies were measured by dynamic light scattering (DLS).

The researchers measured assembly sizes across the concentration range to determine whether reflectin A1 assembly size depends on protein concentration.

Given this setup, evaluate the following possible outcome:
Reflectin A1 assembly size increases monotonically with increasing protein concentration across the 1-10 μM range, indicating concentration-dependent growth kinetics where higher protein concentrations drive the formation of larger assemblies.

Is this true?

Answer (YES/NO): NO